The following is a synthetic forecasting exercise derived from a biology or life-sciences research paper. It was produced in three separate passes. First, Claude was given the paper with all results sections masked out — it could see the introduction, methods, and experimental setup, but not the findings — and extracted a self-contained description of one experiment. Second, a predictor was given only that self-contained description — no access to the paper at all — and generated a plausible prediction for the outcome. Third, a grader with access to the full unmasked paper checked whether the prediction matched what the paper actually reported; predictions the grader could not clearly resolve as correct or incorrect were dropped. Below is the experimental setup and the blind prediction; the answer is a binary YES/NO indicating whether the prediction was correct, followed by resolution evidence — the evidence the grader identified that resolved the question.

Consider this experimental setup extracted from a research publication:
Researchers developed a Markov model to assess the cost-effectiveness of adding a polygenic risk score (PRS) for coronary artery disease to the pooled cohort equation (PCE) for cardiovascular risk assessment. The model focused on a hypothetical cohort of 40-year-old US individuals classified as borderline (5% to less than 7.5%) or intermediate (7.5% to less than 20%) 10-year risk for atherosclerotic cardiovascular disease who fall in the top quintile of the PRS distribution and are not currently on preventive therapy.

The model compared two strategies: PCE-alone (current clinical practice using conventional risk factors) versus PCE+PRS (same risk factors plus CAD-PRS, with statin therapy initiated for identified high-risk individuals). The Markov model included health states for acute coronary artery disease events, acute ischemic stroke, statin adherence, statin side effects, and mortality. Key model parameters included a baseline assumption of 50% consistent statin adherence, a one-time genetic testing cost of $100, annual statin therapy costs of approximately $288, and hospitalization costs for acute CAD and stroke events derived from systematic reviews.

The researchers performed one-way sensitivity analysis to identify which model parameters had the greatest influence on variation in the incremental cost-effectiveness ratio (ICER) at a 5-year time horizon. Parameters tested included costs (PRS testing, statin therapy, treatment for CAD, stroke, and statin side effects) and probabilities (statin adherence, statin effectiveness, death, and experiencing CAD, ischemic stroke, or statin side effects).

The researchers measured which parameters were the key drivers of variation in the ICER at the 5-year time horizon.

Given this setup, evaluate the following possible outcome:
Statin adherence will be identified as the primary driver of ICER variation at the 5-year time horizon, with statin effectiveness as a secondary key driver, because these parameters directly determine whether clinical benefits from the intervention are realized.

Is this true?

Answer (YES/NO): NO